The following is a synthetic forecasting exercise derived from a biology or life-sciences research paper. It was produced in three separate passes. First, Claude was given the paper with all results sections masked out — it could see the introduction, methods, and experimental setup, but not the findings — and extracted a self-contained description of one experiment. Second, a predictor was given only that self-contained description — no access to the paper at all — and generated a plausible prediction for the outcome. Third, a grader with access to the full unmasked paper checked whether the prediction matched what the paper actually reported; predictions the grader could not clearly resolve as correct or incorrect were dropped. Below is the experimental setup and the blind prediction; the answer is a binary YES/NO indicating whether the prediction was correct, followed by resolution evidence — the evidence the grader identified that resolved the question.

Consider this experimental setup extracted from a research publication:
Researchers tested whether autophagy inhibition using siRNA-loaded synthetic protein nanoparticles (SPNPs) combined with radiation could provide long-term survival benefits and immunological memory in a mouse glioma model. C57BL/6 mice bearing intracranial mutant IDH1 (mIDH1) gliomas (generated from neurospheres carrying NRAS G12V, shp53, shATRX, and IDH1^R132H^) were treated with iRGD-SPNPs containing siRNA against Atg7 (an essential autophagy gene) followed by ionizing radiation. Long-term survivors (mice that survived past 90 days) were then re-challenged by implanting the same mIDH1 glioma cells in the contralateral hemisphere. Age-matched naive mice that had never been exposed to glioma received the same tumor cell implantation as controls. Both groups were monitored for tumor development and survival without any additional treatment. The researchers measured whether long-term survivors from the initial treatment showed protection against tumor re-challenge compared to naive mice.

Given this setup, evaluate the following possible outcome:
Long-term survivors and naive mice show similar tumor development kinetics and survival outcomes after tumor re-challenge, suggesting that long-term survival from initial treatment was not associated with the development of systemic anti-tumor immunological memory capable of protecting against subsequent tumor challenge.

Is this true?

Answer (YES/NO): NO